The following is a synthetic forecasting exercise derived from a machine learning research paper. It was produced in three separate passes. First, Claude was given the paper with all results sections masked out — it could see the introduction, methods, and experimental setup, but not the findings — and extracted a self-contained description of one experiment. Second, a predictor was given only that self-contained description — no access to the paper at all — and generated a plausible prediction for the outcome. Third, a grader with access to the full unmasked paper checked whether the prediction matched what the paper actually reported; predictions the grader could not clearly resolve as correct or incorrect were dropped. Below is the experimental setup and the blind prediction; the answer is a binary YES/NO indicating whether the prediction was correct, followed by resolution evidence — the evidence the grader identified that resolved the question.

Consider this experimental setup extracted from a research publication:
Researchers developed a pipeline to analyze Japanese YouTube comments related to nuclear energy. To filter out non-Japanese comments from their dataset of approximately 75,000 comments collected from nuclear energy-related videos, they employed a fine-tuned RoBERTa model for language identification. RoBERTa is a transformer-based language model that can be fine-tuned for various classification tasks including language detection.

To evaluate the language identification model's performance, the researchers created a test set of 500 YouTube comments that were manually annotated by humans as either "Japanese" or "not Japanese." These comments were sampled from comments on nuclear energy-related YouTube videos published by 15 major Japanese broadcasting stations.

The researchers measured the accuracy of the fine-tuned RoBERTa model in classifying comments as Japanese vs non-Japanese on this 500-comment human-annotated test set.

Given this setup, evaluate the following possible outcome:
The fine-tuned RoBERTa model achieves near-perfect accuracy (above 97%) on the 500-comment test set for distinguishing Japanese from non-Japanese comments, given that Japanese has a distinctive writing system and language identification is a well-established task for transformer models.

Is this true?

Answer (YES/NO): YES